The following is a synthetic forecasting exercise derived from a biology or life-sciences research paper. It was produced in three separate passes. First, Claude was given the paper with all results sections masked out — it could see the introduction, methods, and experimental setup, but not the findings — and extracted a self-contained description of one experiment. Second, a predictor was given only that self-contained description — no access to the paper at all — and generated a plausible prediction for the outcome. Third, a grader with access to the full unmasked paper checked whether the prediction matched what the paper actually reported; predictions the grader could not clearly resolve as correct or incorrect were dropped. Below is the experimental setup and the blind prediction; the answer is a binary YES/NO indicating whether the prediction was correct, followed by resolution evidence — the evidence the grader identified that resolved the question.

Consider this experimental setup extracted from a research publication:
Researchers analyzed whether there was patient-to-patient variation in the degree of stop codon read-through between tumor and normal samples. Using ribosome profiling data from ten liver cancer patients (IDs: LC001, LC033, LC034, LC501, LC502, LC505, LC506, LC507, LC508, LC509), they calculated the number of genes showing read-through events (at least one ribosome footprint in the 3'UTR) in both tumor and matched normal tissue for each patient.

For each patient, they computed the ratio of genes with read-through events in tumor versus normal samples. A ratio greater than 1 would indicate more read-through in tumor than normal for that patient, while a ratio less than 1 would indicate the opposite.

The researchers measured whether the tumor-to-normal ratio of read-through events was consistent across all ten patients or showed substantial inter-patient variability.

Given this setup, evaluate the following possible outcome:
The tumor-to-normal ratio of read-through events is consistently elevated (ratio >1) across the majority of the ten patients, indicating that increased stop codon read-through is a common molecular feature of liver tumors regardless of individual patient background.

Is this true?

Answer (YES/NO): YES